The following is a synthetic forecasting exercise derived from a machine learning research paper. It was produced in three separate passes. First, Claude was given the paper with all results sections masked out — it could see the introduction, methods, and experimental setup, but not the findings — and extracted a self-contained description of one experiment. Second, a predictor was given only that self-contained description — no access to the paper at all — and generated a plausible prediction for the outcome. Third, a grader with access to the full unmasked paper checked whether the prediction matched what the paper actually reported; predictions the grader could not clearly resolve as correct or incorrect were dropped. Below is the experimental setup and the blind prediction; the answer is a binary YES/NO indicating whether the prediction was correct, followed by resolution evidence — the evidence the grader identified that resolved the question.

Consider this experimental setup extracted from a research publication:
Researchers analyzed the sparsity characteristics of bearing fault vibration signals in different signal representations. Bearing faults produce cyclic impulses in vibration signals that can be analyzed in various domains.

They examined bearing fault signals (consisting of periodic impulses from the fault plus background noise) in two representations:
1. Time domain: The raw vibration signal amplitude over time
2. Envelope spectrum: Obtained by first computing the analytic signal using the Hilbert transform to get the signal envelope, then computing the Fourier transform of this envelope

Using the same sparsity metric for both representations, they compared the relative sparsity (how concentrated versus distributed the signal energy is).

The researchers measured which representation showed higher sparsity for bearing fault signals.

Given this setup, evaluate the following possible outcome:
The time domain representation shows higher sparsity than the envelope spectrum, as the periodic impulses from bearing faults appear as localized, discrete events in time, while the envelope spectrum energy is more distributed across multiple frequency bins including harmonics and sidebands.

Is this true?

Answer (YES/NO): YES